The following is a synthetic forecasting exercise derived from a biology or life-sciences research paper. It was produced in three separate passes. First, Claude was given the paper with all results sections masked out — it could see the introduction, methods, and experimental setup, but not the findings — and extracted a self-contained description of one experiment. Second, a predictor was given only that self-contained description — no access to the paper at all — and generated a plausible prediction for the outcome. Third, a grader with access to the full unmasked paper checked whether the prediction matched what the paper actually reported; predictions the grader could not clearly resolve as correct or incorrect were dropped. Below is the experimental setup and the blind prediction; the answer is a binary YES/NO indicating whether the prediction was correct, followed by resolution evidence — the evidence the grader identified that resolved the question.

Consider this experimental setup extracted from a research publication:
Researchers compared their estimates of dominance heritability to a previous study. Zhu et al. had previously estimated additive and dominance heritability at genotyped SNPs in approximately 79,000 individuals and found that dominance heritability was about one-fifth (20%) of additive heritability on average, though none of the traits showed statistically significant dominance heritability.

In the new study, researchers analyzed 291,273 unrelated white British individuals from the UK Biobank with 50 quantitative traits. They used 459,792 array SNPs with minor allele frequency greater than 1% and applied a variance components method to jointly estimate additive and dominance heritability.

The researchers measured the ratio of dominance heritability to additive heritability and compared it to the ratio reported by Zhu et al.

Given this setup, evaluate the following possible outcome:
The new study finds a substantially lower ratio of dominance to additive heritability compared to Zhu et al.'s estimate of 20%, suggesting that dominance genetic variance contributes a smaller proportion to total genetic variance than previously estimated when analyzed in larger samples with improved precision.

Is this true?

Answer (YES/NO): YES